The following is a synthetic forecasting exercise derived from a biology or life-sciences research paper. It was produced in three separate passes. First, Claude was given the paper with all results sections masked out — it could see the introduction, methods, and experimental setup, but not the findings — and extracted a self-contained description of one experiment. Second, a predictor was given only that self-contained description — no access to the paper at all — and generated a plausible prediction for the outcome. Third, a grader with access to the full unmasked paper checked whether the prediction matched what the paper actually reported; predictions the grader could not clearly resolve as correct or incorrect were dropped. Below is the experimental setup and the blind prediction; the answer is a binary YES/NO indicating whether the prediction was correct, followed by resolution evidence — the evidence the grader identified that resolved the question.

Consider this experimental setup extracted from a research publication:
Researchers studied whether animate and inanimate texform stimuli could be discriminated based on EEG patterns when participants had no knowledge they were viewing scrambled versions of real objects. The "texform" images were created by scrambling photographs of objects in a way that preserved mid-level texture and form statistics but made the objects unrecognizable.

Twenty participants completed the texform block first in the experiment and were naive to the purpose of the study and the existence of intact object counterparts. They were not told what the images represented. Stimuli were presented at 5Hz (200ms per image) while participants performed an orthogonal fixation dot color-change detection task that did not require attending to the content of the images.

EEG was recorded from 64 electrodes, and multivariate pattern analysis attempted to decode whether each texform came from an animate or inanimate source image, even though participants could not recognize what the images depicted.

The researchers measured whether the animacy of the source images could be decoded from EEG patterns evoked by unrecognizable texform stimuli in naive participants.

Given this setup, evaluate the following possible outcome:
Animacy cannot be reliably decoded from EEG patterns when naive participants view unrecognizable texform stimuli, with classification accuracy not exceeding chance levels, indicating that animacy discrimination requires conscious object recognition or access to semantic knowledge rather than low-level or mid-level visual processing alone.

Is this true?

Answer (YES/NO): NO